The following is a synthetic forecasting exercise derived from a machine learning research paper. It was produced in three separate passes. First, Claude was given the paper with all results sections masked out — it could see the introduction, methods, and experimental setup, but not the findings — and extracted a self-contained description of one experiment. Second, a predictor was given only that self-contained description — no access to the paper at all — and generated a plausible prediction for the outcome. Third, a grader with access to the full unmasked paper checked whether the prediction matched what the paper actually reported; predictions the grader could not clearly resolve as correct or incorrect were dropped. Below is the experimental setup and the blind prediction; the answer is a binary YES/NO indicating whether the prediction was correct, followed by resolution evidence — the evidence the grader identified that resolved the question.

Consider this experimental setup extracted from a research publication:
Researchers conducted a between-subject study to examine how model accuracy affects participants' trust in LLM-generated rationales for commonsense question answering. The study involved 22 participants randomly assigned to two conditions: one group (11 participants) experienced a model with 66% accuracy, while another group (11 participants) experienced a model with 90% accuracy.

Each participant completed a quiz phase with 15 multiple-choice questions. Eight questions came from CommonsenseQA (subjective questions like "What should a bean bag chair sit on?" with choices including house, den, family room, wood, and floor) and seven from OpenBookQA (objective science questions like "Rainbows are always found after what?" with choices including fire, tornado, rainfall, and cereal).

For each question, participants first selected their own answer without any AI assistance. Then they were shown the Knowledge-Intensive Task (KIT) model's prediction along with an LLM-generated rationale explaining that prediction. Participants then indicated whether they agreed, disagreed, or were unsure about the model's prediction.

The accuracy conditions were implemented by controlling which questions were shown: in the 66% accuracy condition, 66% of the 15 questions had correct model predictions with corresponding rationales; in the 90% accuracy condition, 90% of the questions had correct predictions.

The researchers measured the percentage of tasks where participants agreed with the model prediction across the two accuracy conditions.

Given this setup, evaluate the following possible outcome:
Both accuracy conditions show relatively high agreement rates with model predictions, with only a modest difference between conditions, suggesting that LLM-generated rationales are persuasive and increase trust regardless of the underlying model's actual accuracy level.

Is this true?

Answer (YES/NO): NO